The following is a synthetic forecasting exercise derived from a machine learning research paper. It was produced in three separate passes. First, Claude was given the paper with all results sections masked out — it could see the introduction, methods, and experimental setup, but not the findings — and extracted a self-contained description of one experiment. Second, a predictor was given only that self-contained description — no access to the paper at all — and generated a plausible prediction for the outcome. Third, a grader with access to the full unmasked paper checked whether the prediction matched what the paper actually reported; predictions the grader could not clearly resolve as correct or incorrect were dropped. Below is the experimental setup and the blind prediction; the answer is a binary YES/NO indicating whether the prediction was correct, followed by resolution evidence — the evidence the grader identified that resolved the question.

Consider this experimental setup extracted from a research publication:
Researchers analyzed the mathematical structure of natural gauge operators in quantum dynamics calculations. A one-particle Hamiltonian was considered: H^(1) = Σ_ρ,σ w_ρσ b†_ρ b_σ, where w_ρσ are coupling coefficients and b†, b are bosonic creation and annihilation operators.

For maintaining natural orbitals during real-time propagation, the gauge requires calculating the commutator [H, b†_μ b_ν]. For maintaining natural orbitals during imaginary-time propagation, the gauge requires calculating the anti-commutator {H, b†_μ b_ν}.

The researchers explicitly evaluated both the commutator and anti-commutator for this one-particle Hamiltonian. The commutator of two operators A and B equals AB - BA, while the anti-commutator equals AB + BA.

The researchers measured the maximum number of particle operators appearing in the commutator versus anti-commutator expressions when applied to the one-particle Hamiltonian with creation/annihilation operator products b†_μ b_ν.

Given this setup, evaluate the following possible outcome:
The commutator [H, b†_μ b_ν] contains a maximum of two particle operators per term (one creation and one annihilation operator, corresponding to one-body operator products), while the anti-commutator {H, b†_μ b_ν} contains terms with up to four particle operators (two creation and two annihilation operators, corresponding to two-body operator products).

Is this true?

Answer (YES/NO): YES